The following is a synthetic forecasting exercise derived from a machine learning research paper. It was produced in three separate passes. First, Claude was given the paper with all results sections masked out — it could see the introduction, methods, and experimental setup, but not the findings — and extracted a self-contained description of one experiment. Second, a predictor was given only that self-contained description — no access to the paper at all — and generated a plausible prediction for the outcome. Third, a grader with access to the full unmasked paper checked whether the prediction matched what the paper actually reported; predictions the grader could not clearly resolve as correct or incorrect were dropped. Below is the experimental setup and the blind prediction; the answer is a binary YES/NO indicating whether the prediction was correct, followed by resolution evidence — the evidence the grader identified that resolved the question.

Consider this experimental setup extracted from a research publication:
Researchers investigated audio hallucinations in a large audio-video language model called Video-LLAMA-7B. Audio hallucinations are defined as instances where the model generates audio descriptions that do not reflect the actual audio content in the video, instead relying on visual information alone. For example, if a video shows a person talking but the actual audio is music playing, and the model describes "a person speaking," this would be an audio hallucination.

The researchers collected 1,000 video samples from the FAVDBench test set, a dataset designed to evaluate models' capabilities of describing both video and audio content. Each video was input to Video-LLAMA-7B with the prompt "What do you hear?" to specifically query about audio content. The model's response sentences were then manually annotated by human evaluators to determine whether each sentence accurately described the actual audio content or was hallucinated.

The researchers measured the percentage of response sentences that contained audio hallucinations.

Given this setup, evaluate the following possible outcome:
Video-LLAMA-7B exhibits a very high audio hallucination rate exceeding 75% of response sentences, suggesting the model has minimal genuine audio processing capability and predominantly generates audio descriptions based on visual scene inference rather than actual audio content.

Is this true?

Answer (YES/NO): NO